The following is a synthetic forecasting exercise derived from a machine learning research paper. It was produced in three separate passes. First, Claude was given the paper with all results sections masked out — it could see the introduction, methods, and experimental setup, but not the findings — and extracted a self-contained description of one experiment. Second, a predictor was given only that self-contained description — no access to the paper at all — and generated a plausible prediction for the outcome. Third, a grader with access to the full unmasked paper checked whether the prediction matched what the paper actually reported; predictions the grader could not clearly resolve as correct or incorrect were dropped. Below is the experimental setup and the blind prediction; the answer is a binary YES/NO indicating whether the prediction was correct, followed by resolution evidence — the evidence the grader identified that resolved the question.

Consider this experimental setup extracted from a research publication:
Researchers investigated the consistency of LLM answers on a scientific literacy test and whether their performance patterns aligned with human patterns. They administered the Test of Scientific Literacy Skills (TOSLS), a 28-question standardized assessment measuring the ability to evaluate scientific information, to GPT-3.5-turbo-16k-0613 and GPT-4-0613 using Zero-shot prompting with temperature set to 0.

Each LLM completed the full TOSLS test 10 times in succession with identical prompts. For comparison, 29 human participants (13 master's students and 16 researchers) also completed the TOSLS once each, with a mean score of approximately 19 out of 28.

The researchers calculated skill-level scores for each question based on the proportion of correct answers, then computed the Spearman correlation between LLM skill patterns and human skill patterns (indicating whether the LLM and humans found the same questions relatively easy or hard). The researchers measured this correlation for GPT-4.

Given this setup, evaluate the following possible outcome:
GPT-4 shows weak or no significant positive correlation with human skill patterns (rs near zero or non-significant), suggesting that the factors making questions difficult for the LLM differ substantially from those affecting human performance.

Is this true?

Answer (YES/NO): NO